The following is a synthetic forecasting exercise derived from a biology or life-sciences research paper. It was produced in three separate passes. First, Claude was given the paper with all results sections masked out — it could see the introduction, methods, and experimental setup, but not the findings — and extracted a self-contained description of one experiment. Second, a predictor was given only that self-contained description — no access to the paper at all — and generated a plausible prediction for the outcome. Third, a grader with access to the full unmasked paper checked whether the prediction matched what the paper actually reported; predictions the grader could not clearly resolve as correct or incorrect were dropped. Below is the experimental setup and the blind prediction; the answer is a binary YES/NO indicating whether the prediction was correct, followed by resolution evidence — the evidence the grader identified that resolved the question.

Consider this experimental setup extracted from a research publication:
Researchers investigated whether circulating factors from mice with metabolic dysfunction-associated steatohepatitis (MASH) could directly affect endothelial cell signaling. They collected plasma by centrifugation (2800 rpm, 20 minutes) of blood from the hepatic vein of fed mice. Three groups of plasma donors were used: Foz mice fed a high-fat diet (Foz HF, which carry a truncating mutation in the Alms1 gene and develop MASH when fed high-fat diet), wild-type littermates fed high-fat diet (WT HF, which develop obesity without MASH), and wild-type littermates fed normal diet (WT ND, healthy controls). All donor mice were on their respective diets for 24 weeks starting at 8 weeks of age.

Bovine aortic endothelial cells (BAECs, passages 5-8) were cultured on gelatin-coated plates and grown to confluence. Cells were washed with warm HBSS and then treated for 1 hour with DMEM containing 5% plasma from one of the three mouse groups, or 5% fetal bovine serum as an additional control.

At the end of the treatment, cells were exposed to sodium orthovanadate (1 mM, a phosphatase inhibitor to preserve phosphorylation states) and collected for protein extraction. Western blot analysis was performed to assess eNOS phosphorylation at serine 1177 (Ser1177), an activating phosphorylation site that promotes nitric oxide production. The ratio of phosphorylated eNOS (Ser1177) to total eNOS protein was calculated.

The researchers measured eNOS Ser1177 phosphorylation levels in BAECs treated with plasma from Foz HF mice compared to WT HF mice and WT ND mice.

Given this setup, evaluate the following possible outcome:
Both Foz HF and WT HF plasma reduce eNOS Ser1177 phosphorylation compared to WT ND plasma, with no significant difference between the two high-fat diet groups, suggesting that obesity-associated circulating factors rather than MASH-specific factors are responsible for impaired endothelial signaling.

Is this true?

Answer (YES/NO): NO